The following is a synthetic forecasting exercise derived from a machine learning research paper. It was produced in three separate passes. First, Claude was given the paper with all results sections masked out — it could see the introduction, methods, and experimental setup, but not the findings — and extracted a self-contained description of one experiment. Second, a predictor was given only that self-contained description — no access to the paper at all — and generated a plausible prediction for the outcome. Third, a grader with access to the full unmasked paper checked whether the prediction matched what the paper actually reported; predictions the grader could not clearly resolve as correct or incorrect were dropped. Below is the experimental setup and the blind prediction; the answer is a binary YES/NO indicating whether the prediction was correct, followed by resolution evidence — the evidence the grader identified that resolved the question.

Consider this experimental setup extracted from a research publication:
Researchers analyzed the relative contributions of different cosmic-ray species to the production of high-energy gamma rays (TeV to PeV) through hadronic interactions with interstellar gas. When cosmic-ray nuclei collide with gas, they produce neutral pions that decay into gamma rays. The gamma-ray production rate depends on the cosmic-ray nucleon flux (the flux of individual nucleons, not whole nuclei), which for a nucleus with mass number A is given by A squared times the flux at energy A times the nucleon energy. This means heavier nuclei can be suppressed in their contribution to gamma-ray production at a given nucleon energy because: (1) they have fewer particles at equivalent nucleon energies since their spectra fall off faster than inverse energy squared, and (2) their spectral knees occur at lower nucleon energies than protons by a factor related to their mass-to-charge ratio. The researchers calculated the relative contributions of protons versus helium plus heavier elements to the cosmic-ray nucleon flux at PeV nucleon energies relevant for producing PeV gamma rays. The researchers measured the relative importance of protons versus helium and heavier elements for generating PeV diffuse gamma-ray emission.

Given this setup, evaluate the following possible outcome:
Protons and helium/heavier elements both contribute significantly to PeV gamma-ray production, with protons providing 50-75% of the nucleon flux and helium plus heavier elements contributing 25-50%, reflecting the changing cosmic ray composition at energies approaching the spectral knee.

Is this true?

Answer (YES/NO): NO